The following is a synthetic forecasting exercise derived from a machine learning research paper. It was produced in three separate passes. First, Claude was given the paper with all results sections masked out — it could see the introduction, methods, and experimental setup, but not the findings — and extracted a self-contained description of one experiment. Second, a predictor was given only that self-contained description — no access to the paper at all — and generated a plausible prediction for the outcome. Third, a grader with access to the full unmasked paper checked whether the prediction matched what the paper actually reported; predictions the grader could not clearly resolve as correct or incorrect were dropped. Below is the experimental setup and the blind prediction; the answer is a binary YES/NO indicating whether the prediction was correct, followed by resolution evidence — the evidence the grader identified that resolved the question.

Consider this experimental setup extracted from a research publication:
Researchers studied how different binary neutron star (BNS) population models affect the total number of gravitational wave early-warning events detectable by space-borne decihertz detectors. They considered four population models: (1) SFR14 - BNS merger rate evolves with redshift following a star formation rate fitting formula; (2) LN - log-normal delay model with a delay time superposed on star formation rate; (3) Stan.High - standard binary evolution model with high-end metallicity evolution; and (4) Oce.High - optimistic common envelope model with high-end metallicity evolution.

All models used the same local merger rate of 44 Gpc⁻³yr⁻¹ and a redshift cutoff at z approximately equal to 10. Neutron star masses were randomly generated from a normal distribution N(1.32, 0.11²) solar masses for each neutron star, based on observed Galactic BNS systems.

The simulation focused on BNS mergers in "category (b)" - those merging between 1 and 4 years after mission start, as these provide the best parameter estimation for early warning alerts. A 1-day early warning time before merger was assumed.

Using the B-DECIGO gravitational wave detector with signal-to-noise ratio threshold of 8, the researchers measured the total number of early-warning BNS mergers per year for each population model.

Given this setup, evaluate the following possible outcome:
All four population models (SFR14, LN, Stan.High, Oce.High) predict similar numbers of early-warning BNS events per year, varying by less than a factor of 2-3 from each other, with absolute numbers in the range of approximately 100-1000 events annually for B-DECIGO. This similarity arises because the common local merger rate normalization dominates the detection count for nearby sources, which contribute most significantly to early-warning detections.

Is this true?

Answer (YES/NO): YES